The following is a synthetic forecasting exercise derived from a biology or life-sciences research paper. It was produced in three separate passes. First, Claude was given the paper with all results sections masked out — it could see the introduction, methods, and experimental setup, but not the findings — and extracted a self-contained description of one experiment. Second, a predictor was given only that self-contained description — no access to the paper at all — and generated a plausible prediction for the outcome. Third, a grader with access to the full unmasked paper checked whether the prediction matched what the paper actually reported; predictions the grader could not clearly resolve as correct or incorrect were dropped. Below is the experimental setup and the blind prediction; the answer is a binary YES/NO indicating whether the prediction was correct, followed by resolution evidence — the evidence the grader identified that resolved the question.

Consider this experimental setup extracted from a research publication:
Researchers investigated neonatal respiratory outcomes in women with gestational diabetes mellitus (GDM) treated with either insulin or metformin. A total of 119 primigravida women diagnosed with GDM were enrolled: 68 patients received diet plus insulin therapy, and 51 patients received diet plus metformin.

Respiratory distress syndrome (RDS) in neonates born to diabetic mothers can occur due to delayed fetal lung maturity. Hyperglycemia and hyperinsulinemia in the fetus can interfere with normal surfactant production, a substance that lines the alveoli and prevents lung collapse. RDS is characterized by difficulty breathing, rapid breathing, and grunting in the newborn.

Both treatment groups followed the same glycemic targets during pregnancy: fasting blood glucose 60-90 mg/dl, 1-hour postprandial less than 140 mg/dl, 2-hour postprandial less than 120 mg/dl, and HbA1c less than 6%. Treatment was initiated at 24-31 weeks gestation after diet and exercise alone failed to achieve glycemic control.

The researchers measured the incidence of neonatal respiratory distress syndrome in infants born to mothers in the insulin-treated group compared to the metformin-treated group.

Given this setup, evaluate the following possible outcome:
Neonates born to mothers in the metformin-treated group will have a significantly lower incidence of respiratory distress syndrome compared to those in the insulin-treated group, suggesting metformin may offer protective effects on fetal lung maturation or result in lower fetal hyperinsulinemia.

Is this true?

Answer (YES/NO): NO